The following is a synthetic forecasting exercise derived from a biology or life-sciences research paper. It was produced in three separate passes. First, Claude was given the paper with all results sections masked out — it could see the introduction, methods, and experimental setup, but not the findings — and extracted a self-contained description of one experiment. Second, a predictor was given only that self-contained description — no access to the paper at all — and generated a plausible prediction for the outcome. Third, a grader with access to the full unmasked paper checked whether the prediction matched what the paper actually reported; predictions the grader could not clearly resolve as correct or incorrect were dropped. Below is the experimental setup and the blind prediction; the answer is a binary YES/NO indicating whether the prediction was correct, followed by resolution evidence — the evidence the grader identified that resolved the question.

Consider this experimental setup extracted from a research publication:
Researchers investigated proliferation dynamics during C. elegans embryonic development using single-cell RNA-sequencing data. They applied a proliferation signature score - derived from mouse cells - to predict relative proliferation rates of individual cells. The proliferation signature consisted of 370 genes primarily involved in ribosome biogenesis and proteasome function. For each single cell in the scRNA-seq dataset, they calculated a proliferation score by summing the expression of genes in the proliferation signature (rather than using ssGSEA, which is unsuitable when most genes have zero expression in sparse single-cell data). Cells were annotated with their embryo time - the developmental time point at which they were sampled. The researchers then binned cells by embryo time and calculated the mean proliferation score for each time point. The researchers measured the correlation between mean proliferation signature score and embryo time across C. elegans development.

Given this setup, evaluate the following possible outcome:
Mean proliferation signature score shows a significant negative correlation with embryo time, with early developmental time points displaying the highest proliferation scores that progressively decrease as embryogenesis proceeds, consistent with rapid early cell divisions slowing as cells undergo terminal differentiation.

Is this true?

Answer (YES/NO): YES